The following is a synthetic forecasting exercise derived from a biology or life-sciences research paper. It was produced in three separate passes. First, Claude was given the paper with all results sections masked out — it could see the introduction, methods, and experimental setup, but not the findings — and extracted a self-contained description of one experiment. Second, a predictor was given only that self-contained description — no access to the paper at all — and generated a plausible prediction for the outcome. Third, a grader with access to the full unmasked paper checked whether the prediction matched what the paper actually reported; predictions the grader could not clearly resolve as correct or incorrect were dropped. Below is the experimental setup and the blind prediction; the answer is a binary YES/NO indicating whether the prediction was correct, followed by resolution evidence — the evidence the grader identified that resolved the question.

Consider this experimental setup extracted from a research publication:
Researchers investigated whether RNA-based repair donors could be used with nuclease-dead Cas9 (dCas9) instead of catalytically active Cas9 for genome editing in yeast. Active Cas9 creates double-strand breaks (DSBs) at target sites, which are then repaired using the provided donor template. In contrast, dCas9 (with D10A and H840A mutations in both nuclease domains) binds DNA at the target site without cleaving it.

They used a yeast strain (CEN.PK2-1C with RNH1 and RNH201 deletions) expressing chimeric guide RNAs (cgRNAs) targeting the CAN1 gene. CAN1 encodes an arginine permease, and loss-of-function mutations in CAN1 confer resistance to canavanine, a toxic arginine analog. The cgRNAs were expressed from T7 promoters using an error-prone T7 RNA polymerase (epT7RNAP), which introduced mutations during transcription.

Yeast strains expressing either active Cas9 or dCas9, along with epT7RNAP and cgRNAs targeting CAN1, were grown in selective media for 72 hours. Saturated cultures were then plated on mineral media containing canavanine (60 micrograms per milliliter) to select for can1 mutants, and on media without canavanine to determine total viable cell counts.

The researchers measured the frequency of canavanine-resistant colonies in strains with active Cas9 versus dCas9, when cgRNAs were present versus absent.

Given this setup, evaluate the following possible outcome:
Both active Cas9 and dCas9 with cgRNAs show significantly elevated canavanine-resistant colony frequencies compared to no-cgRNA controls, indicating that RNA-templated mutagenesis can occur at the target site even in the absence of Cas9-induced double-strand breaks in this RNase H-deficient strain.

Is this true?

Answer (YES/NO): YES